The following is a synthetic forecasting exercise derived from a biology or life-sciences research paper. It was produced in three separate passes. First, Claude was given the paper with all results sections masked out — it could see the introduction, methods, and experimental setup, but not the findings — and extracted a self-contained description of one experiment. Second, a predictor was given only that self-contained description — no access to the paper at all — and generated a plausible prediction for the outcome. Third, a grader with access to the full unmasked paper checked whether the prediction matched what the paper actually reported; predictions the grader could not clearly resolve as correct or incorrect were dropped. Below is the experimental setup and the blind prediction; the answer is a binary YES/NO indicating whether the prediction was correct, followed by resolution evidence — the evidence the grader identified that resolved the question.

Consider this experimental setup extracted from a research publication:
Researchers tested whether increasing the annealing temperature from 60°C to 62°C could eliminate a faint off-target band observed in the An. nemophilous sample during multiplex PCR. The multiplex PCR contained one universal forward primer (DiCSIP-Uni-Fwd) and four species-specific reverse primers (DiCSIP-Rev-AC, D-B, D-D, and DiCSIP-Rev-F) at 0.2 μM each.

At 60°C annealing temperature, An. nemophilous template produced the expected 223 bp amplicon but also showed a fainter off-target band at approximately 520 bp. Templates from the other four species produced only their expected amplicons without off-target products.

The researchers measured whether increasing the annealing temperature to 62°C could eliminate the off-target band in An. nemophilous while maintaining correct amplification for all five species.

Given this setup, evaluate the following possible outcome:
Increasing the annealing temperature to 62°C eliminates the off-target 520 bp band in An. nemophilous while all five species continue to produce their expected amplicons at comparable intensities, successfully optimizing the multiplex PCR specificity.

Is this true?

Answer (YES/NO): YES